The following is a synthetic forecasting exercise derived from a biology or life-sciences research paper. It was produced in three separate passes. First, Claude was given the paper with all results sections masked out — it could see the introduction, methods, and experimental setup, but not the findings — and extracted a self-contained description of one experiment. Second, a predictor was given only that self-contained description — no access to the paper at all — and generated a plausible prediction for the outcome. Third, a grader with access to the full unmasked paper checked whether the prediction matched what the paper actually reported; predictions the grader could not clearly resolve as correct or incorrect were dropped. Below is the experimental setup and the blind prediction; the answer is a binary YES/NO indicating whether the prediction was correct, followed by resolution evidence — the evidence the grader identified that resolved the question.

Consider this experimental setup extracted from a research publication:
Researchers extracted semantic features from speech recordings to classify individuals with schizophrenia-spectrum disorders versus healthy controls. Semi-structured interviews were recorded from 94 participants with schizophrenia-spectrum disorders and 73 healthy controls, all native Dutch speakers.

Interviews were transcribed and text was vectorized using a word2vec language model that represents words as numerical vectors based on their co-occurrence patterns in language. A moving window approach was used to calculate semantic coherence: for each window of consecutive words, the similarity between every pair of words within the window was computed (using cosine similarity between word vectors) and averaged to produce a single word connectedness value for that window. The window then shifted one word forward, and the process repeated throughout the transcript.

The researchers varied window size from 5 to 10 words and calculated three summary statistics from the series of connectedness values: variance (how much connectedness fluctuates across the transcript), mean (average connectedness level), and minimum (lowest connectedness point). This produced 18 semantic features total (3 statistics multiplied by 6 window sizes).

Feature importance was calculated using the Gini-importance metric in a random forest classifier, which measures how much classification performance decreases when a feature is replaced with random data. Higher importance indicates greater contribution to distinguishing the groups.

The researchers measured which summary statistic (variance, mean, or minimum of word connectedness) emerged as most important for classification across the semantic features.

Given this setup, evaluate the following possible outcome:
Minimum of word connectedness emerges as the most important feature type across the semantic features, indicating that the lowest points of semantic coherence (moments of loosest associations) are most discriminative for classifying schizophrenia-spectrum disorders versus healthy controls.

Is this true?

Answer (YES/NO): NO